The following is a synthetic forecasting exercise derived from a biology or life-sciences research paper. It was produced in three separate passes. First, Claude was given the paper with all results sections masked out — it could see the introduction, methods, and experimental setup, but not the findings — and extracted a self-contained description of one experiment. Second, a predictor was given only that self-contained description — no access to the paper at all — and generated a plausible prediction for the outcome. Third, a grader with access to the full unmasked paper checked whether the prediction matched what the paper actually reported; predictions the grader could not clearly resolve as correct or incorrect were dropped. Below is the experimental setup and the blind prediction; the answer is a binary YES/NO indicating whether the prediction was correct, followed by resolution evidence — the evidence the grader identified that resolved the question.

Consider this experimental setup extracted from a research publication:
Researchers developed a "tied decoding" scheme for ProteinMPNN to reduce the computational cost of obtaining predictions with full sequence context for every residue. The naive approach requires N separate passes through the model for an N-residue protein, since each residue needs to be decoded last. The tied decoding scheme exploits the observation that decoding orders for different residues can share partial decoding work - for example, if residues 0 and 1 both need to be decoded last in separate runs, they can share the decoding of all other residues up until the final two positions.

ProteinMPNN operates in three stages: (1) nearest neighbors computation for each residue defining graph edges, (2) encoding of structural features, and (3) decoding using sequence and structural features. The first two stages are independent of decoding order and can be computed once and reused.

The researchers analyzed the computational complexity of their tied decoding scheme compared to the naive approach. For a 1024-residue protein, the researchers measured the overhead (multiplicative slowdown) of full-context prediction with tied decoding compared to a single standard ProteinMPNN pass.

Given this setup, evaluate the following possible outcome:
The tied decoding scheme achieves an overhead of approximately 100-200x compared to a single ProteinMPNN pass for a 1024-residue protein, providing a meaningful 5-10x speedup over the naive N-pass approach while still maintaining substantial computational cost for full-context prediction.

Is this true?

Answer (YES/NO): NO